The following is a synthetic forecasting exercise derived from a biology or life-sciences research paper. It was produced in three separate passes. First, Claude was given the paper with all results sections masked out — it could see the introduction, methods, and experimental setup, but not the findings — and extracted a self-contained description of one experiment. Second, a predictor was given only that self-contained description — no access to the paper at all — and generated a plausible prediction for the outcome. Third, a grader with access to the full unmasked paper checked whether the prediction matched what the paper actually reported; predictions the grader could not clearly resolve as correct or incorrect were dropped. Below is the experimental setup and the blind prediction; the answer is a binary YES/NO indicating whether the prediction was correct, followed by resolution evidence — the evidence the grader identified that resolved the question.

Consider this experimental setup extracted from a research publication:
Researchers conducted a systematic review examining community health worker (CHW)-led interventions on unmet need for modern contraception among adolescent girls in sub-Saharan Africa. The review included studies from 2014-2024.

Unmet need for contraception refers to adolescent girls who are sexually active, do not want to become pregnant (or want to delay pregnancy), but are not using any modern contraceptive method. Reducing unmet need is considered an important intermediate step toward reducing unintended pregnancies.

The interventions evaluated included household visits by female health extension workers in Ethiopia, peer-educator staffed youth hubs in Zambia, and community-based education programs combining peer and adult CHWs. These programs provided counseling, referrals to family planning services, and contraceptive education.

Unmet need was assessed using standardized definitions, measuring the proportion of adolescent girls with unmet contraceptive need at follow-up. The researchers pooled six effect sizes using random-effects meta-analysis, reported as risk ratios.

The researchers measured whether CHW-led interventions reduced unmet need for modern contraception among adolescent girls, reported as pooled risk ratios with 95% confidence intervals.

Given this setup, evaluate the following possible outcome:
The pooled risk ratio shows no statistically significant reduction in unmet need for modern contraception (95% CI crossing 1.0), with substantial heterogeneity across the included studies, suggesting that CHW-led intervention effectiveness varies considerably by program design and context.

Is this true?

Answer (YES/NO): NO